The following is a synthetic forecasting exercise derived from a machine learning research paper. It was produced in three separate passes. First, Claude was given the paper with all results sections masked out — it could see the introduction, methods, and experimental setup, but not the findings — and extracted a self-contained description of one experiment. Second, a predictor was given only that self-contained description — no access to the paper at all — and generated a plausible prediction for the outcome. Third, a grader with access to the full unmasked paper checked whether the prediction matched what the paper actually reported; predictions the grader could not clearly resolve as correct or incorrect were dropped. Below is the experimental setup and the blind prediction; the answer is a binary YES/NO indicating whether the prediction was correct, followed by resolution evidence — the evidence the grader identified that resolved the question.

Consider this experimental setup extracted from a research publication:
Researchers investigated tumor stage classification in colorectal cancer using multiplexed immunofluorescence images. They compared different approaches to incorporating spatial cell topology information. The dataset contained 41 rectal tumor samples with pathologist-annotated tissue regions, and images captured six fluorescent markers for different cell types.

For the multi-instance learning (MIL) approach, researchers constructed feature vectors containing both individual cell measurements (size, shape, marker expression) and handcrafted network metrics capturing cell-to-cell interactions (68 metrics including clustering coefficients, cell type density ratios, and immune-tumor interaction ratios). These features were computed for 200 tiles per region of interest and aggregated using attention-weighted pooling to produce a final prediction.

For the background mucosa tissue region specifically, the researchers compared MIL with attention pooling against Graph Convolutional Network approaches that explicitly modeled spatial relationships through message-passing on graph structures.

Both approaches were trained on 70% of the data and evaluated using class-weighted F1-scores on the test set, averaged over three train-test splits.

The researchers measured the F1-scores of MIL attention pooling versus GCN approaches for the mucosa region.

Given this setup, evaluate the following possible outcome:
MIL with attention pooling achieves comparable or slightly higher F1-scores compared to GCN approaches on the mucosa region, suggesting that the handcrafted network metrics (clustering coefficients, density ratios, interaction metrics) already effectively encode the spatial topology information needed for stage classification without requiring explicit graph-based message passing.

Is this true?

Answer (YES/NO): YES